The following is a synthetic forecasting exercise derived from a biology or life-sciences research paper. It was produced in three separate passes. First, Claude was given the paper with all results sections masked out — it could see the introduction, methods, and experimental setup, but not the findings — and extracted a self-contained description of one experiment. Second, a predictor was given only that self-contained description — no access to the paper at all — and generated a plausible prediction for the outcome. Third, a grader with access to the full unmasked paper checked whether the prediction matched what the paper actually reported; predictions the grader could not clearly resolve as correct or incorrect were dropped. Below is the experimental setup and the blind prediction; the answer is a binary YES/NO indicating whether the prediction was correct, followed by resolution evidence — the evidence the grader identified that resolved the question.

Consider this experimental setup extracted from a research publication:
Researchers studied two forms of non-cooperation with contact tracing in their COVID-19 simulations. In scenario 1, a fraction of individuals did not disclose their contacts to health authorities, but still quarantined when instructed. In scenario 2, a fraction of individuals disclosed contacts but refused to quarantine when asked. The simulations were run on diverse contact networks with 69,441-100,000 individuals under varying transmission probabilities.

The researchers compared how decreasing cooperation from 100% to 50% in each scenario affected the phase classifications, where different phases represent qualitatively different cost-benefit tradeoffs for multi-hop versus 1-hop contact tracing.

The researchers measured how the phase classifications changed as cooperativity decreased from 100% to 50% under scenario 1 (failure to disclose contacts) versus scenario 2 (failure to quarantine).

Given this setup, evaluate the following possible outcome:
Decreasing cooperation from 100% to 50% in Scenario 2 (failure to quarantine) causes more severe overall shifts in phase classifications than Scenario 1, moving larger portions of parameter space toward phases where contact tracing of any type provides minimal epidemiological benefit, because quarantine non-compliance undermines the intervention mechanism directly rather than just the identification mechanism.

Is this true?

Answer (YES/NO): NO